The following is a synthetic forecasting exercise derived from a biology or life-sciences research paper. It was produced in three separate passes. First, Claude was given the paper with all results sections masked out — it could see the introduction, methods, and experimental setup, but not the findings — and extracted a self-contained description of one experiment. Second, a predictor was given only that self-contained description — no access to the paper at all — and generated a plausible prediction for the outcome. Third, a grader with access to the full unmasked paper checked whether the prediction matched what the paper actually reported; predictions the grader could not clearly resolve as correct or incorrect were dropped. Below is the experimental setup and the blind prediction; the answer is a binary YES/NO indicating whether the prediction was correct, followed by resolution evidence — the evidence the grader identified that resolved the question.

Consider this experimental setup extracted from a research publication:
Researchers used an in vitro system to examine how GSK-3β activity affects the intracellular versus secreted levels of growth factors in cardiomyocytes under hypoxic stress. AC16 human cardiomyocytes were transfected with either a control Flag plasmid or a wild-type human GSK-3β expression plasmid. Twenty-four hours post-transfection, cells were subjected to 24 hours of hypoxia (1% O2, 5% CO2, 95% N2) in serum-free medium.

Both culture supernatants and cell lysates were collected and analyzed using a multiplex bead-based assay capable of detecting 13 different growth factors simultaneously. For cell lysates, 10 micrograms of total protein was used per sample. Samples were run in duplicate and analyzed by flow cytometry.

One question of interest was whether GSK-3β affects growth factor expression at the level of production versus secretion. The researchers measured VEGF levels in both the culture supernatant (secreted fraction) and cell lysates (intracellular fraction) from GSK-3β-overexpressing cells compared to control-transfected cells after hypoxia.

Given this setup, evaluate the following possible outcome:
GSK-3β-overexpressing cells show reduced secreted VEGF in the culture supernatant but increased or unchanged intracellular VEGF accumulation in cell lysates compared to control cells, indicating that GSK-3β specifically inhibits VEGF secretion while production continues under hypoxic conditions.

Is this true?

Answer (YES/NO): YES